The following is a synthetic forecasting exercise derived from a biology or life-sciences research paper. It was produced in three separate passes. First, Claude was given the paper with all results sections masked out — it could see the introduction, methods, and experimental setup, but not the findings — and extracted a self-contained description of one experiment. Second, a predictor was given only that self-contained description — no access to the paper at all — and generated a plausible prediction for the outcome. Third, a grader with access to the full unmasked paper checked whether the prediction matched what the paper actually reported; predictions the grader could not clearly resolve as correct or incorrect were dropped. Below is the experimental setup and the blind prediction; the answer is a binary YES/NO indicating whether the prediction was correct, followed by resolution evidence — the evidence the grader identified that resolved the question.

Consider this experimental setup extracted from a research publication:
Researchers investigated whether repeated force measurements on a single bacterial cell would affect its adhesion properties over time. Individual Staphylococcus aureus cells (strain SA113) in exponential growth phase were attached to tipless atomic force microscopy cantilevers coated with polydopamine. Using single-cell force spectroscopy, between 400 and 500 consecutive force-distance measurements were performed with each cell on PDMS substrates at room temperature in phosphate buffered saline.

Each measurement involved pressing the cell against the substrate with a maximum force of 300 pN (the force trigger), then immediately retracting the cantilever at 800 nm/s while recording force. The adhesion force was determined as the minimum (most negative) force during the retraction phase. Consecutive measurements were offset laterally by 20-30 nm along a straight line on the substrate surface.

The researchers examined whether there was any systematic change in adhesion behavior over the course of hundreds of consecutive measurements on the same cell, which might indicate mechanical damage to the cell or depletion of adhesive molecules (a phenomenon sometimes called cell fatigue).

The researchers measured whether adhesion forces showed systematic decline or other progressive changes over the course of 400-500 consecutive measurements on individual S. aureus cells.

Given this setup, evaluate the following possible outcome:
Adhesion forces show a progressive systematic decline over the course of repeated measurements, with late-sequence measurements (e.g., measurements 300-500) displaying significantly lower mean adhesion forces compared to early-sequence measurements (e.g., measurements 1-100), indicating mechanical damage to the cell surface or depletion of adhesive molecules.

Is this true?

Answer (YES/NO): NO